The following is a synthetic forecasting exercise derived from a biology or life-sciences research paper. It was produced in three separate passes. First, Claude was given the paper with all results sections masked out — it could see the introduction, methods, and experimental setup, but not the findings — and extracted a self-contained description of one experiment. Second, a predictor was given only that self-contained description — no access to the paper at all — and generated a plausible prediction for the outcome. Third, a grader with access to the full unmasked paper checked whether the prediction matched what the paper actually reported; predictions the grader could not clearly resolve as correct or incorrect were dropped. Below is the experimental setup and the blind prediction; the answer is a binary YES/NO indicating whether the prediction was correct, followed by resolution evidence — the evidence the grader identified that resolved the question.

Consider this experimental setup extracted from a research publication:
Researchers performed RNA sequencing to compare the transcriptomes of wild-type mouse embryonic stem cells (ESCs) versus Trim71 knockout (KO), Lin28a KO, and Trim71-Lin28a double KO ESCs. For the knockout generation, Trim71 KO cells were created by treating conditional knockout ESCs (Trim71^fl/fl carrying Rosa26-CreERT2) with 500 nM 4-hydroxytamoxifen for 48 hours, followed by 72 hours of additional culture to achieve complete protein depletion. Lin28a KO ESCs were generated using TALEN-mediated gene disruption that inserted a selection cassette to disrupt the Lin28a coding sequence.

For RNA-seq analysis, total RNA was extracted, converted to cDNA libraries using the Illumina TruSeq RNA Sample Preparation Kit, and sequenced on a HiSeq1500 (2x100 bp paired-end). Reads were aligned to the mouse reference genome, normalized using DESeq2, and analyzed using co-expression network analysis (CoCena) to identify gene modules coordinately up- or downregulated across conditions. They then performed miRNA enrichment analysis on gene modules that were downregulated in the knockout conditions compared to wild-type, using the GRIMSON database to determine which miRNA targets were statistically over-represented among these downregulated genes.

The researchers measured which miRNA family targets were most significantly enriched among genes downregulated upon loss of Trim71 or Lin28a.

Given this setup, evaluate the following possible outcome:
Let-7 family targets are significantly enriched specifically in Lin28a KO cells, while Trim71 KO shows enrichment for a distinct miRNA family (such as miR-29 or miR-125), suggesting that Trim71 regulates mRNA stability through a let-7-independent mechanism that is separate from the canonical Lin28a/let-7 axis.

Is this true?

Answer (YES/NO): NO